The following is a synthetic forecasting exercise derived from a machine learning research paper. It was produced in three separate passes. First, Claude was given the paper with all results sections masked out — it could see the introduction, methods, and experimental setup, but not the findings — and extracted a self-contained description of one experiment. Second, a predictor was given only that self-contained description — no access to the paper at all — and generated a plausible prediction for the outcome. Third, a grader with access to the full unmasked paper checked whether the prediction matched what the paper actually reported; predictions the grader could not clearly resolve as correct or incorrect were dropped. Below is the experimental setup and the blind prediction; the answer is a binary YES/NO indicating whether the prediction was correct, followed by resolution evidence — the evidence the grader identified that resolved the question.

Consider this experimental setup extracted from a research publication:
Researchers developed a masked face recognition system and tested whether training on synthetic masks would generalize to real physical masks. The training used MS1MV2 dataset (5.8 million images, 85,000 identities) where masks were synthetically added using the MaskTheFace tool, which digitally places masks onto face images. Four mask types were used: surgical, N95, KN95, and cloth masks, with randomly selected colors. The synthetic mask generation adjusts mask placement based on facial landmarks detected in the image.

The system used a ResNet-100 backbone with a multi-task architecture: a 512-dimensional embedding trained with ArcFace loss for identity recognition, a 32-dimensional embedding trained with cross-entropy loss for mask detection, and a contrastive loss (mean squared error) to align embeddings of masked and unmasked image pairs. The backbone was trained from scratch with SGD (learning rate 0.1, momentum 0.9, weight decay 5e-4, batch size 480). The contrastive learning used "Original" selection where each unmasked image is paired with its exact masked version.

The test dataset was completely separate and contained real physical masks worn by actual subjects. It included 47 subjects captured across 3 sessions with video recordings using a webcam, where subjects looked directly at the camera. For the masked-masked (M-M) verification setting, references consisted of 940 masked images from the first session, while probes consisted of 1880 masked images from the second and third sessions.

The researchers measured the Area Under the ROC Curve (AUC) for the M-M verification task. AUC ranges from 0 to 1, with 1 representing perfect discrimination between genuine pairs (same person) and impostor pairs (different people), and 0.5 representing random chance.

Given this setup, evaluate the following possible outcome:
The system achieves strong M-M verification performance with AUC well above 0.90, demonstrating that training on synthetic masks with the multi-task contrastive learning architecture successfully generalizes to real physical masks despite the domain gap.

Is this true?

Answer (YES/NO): YES